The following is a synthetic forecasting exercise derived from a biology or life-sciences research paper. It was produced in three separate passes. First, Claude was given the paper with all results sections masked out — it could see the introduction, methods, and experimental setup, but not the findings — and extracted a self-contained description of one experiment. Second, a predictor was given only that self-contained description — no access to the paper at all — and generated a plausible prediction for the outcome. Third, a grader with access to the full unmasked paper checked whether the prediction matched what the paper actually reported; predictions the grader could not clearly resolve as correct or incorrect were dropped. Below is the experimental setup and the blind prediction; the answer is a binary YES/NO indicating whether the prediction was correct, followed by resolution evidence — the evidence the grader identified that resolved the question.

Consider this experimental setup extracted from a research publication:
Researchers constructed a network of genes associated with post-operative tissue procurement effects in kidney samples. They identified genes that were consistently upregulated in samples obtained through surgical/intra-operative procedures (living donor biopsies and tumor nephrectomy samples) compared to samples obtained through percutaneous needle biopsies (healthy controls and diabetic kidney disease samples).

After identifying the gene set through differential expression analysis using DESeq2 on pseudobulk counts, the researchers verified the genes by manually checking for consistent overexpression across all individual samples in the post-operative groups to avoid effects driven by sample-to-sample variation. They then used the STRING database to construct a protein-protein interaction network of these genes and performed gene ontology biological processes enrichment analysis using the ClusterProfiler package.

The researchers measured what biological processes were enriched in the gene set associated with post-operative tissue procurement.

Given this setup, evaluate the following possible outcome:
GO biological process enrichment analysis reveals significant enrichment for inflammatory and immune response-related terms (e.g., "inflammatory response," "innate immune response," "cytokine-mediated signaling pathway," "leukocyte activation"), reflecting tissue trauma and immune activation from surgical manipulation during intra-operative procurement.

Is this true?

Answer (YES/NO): NO